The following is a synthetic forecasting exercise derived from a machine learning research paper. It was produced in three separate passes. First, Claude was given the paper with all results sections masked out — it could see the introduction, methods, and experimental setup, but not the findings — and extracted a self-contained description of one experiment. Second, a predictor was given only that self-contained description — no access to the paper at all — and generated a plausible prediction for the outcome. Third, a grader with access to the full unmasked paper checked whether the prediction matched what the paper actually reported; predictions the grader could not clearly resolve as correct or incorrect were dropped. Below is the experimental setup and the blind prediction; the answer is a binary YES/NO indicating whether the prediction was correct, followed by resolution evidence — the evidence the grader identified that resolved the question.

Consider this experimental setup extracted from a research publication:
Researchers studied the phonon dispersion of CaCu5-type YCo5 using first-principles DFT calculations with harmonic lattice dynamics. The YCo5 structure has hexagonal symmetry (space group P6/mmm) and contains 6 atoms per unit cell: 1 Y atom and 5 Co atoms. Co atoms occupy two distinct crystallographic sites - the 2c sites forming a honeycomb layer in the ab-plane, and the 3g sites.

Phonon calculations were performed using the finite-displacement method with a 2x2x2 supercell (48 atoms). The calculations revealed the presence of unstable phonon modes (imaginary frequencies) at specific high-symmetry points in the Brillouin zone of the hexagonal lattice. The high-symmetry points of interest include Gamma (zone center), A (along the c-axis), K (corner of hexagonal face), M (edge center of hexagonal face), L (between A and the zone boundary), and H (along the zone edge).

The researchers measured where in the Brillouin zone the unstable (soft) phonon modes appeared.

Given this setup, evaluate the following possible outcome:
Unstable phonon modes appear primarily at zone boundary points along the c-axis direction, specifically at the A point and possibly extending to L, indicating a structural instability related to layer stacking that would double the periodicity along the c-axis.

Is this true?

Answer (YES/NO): NO